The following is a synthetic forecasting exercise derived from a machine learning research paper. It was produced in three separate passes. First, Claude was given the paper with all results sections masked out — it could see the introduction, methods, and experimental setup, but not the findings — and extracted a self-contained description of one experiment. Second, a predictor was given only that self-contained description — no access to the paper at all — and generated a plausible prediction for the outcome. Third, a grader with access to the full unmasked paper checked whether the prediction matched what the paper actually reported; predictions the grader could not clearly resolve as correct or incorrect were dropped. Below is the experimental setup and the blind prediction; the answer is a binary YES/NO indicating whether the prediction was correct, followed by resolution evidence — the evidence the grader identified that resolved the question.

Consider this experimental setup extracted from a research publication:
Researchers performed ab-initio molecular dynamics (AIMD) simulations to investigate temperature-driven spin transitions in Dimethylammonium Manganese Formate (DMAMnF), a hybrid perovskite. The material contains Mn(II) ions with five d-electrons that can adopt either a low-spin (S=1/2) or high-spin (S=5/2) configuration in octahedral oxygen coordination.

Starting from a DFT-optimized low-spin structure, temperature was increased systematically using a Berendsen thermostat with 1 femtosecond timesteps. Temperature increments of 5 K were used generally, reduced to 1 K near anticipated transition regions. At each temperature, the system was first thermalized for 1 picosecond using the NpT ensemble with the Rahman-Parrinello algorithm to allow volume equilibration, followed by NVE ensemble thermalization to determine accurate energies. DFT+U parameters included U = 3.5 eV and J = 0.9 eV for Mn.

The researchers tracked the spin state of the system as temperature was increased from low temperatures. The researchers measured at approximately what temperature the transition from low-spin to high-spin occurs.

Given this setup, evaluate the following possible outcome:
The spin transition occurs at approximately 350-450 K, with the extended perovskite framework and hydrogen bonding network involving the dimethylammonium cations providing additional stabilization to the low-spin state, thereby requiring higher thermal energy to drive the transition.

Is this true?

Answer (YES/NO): NO